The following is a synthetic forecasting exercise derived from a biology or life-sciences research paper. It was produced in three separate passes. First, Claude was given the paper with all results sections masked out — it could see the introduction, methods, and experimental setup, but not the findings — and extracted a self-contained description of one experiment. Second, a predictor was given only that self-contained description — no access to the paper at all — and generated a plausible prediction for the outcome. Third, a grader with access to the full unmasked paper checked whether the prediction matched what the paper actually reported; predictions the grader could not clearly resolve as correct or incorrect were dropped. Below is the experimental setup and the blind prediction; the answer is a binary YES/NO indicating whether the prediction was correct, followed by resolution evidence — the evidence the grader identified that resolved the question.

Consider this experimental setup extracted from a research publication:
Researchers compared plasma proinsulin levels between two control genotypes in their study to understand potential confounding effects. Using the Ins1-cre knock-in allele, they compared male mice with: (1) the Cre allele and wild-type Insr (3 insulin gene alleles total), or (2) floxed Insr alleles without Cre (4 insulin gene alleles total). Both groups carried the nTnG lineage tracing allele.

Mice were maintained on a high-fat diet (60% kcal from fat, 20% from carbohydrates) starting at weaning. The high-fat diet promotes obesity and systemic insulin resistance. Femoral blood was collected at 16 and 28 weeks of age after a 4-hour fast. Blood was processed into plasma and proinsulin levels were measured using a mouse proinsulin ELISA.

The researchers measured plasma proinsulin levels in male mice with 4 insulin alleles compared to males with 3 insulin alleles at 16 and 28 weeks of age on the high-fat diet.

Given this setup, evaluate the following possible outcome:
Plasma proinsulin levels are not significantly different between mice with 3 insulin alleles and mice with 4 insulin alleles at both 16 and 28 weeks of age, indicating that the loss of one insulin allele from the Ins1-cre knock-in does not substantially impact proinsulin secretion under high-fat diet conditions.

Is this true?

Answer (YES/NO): NO